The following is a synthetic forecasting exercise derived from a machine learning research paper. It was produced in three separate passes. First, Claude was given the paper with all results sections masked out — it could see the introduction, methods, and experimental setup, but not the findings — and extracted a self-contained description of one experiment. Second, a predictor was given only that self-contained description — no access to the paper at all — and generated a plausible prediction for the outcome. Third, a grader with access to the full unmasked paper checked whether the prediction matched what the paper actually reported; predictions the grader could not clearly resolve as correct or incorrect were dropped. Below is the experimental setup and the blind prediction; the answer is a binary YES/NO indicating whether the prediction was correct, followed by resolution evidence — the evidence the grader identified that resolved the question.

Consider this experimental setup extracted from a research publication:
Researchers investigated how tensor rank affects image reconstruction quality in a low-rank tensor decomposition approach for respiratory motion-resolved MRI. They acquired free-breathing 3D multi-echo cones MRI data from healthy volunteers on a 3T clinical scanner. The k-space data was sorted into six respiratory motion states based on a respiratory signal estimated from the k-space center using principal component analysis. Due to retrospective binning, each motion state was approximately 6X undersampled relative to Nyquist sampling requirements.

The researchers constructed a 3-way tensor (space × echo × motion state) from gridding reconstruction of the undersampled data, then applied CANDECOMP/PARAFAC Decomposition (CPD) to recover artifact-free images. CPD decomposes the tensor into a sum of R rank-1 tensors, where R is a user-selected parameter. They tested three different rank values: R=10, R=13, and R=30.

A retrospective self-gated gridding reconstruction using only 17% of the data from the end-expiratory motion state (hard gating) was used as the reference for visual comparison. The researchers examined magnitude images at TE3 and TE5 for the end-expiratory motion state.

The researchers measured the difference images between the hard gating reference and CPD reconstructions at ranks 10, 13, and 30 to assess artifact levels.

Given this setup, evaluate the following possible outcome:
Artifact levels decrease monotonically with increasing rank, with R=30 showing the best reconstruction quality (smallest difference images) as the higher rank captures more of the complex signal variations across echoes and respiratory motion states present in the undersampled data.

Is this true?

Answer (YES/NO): NO